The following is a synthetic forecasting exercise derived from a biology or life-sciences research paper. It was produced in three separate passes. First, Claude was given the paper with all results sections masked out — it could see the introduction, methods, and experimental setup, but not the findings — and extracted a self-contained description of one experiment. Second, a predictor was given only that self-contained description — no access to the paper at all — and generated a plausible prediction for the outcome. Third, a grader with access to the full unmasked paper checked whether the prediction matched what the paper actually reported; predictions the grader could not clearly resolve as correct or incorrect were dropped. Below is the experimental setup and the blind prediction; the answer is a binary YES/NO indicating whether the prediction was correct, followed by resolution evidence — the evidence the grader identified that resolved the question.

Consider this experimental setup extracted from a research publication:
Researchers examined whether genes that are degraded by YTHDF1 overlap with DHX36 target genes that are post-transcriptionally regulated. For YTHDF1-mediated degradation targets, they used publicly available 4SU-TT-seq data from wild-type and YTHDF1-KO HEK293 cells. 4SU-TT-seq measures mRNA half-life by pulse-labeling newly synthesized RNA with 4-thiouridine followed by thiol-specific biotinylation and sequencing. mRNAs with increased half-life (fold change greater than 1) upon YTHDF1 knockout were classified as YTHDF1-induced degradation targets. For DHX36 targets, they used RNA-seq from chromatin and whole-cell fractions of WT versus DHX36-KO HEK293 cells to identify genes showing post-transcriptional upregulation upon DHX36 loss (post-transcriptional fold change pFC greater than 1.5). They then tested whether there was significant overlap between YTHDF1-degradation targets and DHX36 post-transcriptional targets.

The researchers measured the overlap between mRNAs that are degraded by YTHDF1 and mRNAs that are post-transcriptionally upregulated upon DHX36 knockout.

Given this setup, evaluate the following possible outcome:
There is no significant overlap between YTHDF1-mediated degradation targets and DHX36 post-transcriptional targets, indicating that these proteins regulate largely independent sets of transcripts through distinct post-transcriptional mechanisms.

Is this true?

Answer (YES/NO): NO